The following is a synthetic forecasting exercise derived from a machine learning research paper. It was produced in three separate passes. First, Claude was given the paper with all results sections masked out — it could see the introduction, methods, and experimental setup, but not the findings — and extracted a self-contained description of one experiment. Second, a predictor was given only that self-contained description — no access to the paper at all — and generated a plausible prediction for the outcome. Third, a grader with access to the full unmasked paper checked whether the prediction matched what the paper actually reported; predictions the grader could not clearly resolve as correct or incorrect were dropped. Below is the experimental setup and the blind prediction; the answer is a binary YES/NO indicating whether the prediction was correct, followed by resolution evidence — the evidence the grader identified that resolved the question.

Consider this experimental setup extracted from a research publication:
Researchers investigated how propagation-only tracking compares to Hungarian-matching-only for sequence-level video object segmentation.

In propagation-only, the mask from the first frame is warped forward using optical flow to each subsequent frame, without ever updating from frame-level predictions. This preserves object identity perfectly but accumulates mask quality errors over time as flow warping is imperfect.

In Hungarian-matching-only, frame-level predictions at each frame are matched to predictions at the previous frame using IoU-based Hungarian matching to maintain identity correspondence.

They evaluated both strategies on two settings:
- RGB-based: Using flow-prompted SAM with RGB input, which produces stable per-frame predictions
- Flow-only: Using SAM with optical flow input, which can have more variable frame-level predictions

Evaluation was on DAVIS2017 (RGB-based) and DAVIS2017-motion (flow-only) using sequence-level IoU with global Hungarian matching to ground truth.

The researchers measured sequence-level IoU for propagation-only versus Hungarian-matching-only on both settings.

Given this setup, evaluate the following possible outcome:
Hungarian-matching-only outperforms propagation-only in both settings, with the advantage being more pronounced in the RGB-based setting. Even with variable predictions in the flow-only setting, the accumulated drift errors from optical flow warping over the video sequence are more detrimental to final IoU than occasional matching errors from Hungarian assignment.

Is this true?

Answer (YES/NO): YES